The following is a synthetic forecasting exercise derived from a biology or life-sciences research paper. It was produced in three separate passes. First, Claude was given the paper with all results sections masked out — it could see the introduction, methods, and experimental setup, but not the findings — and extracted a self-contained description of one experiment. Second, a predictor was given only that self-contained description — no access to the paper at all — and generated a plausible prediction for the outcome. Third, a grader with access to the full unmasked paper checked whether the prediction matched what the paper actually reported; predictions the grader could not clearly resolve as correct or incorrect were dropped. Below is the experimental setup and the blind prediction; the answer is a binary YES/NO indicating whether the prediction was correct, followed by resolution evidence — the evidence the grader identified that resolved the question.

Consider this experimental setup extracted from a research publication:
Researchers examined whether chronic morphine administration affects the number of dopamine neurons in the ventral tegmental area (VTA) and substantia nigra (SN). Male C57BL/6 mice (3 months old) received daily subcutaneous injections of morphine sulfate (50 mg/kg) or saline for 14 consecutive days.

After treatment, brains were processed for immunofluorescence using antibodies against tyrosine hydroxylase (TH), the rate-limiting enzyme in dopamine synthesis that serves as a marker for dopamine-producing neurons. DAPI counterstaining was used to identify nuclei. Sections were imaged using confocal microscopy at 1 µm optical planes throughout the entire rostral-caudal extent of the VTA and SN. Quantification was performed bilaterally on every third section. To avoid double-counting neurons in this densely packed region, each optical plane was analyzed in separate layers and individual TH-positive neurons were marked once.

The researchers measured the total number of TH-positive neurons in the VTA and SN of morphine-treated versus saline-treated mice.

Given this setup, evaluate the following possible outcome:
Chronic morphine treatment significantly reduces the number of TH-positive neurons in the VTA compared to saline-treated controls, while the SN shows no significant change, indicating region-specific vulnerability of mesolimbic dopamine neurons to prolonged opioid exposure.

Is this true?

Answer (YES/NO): NO